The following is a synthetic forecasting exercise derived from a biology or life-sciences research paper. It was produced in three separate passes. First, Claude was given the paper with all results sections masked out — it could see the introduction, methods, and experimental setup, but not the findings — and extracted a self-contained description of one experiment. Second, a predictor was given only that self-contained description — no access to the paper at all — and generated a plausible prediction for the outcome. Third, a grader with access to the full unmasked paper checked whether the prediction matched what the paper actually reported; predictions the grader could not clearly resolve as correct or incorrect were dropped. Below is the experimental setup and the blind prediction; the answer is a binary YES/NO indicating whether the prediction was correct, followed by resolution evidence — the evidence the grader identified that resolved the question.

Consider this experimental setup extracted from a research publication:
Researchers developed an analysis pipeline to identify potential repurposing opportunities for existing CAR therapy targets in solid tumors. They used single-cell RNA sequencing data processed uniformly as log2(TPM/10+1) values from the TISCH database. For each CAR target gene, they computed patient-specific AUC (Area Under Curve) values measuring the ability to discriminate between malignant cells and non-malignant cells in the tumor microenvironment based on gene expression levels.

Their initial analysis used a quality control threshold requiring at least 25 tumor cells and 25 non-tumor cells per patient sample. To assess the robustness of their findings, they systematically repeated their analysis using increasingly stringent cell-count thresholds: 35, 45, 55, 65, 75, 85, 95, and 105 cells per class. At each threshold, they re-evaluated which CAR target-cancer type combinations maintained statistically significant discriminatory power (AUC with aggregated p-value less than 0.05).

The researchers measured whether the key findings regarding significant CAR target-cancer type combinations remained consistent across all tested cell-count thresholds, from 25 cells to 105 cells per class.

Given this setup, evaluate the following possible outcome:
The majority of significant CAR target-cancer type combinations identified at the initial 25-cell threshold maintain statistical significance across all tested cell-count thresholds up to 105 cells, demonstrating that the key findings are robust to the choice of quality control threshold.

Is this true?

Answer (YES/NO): YES